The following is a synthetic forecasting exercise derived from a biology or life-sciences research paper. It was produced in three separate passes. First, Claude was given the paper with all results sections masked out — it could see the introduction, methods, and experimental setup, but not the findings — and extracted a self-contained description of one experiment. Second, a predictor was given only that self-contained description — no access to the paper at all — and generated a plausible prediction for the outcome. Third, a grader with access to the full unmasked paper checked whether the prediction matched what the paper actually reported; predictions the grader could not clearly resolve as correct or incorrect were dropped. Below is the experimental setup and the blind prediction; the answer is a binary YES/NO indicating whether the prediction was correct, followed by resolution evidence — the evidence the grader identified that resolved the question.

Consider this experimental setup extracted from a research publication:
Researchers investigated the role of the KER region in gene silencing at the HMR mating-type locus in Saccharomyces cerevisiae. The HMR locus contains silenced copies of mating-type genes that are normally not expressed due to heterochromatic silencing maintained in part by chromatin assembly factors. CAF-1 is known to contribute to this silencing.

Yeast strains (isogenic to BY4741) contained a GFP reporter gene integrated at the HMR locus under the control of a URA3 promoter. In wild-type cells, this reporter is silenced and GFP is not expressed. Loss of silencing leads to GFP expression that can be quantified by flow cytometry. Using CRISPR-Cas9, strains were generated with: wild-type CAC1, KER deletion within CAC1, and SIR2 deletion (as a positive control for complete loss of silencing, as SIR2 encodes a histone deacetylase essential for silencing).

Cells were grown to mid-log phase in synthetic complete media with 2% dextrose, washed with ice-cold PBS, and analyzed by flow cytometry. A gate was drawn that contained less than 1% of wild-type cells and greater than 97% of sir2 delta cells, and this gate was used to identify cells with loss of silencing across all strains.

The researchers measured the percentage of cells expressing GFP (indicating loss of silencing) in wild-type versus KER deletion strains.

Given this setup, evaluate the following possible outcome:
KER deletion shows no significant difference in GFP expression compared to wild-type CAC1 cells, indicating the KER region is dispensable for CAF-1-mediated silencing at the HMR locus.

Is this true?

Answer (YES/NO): NO